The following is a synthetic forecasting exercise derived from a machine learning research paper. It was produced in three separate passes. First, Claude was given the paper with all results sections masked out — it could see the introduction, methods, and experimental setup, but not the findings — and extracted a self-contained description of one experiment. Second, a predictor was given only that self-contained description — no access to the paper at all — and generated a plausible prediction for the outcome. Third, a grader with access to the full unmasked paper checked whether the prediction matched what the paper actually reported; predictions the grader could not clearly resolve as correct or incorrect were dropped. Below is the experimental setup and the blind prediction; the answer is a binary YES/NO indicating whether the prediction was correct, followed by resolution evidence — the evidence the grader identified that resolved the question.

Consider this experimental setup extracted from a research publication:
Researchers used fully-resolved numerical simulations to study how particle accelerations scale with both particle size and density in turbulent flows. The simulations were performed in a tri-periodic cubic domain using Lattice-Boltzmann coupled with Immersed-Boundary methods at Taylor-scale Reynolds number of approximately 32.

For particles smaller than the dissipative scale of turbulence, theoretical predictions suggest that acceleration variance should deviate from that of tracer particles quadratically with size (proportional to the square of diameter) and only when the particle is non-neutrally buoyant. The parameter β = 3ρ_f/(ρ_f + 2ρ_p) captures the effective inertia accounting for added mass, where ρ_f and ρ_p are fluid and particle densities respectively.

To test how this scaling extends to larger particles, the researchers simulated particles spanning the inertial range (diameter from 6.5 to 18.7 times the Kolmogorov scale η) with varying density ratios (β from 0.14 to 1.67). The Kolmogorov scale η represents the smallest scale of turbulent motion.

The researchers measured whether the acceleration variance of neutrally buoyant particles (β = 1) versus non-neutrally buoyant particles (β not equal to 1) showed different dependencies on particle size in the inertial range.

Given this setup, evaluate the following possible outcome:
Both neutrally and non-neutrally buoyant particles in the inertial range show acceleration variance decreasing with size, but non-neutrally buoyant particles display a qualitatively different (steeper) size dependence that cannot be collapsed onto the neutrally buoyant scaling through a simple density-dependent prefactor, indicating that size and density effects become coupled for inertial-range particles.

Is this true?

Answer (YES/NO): NO